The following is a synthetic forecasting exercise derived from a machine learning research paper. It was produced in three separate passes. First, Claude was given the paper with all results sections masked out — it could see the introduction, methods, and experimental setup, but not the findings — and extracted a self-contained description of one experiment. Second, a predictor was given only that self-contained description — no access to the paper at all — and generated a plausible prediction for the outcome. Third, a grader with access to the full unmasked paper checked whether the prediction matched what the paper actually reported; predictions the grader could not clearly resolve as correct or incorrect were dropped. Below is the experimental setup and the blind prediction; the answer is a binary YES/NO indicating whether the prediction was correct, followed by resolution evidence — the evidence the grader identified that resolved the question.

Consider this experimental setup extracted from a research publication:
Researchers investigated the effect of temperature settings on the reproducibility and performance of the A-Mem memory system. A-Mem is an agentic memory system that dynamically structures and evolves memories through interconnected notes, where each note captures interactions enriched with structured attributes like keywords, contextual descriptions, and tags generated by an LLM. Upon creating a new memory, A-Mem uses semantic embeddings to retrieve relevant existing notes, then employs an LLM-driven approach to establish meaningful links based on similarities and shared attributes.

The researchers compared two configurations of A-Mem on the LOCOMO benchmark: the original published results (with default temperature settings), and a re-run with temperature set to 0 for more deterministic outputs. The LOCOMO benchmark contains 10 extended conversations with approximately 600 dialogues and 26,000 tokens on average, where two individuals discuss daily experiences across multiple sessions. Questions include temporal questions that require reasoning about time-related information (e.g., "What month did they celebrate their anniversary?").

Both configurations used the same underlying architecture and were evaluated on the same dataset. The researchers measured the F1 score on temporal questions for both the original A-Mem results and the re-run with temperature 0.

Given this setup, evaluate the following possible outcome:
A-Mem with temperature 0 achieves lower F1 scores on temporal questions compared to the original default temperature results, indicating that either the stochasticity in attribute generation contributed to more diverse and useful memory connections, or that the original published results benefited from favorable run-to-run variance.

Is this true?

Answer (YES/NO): YES